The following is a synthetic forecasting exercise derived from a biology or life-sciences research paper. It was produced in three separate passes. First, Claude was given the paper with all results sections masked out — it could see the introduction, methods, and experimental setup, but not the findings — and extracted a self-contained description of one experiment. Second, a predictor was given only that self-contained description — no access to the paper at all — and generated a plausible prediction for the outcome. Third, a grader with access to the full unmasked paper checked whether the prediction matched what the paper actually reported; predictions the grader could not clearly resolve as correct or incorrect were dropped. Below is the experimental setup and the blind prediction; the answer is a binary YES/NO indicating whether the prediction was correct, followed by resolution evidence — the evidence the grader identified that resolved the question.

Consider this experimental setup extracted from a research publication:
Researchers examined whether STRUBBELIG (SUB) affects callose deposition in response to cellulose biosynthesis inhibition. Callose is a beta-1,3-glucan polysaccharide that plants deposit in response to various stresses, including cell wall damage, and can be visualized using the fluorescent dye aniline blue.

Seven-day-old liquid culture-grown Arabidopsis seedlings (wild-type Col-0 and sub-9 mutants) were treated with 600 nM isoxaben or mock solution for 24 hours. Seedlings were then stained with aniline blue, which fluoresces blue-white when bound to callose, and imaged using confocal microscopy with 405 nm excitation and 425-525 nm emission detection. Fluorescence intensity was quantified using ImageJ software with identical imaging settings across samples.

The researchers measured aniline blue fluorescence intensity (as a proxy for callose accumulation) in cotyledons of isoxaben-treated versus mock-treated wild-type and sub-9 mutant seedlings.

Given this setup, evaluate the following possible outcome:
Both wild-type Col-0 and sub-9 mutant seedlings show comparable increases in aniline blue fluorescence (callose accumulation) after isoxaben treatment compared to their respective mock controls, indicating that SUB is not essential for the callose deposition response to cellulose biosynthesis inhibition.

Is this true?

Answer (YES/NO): NO